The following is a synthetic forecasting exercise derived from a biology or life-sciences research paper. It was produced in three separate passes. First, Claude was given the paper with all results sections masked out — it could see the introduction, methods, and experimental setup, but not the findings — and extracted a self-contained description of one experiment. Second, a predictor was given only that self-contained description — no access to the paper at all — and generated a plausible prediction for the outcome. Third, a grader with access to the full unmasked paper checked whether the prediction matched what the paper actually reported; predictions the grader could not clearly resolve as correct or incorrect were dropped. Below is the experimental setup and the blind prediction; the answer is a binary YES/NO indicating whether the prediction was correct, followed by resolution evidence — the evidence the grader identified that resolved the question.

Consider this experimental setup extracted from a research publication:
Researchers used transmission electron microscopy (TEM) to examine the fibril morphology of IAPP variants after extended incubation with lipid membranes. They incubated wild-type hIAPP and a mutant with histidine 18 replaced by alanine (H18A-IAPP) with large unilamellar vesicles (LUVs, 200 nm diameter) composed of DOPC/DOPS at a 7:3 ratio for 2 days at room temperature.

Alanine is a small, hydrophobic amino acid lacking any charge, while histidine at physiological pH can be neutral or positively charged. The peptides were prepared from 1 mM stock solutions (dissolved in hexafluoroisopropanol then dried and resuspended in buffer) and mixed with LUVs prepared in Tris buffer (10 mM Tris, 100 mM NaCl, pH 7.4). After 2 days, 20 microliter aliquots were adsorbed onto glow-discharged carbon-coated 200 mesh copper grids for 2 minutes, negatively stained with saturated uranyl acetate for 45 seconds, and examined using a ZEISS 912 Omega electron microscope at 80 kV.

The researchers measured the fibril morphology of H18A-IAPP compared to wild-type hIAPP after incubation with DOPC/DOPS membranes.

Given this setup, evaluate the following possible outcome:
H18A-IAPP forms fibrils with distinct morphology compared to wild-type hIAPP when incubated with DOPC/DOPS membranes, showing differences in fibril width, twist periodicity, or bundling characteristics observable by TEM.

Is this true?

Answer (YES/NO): YES